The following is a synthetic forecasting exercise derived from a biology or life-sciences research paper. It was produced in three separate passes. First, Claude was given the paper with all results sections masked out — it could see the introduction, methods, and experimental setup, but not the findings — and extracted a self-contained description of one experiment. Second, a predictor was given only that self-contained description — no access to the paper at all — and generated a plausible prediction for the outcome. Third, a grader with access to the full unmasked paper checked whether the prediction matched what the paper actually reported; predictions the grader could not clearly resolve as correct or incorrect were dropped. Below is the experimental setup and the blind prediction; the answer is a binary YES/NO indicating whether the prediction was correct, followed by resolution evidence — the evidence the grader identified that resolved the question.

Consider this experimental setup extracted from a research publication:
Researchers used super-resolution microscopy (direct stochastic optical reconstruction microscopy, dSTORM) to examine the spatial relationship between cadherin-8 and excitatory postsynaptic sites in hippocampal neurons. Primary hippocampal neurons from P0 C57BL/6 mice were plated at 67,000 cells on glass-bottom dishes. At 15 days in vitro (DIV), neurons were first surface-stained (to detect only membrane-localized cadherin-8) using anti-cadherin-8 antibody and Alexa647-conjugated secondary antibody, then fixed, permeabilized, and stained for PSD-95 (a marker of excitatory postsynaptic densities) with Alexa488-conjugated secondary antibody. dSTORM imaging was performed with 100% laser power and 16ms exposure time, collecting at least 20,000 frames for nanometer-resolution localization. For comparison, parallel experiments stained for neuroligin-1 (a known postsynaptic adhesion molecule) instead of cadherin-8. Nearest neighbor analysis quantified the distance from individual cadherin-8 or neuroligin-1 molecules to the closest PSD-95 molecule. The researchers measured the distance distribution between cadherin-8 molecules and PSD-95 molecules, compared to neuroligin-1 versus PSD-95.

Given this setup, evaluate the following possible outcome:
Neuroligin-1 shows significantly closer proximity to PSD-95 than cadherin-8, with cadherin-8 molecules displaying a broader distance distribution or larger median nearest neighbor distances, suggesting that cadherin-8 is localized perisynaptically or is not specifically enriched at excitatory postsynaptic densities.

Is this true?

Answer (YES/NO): NO